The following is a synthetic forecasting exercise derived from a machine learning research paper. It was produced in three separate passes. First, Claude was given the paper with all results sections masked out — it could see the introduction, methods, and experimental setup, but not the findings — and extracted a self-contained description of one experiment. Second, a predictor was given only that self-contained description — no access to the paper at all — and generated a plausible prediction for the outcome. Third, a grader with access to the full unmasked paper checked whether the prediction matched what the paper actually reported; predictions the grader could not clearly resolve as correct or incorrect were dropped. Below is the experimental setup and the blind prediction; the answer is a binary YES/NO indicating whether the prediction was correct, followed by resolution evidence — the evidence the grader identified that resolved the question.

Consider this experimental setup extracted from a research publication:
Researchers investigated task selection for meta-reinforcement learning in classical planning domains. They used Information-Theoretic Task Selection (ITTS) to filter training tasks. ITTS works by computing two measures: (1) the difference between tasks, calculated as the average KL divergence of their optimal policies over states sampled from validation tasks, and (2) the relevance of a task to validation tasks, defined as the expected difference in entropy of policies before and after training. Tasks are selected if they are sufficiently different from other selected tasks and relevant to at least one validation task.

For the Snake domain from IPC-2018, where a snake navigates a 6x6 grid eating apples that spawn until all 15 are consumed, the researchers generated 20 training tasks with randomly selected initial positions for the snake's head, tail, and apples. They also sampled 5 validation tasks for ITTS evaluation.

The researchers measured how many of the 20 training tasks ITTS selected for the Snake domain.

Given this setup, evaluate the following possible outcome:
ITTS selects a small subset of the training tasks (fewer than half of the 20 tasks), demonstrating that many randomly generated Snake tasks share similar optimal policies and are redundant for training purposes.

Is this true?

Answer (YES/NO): NO